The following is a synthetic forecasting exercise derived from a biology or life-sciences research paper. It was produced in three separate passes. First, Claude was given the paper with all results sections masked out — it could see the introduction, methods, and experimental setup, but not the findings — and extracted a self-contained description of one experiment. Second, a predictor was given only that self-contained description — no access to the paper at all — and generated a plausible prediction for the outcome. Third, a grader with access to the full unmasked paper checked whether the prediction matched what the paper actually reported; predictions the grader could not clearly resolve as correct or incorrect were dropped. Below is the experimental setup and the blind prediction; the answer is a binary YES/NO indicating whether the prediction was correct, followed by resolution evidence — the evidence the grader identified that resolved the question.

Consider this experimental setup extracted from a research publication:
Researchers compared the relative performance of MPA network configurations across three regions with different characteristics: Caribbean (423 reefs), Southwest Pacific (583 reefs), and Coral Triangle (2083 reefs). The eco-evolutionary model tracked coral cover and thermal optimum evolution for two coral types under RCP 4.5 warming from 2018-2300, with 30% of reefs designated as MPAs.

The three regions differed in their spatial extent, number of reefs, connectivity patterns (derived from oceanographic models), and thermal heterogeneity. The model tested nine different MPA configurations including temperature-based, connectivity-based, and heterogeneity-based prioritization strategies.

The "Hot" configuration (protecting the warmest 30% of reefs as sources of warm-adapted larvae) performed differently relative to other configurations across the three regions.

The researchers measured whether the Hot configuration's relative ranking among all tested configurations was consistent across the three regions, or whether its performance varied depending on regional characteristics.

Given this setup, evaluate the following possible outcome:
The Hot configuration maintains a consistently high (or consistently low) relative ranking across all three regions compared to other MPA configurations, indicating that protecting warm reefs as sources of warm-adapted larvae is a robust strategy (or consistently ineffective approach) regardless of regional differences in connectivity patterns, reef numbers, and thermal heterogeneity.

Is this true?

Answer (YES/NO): YES